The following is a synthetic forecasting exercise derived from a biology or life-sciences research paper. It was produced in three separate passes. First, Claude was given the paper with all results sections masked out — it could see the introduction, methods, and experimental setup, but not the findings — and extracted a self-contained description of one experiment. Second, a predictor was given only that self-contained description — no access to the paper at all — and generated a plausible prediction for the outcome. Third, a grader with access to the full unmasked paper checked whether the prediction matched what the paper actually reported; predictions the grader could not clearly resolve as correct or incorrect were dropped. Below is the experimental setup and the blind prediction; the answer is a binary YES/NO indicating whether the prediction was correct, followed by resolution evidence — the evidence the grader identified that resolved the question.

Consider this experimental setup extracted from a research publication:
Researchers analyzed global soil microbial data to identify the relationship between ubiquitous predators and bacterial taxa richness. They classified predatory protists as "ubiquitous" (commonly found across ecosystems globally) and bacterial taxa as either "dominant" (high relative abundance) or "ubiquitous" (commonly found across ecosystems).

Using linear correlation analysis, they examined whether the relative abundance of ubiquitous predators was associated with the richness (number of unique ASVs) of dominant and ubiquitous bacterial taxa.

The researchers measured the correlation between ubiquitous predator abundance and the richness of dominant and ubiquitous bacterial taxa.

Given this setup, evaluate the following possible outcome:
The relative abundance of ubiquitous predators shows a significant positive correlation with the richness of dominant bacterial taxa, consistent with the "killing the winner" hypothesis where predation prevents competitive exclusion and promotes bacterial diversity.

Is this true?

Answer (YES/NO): YES